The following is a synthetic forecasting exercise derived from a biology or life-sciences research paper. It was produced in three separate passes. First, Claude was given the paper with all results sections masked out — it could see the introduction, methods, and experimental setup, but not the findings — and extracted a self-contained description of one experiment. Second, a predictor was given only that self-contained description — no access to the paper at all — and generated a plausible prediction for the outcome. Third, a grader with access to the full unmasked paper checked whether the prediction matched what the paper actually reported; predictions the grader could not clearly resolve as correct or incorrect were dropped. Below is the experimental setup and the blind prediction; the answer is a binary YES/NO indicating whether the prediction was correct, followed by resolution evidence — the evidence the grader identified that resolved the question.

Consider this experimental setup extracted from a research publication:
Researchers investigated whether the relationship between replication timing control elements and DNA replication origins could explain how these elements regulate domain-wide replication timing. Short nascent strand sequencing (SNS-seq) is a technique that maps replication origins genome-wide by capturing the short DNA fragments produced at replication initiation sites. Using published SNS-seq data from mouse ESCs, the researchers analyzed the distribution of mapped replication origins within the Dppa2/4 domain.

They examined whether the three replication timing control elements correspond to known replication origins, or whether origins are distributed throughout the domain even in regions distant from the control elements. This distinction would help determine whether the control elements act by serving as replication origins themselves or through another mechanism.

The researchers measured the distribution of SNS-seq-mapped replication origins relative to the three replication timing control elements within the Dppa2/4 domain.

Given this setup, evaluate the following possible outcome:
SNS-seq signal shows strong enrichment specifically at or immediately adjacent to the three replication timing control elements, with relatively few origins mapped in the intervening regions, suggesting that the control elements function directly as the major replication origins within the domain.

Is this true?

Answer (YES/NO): NO